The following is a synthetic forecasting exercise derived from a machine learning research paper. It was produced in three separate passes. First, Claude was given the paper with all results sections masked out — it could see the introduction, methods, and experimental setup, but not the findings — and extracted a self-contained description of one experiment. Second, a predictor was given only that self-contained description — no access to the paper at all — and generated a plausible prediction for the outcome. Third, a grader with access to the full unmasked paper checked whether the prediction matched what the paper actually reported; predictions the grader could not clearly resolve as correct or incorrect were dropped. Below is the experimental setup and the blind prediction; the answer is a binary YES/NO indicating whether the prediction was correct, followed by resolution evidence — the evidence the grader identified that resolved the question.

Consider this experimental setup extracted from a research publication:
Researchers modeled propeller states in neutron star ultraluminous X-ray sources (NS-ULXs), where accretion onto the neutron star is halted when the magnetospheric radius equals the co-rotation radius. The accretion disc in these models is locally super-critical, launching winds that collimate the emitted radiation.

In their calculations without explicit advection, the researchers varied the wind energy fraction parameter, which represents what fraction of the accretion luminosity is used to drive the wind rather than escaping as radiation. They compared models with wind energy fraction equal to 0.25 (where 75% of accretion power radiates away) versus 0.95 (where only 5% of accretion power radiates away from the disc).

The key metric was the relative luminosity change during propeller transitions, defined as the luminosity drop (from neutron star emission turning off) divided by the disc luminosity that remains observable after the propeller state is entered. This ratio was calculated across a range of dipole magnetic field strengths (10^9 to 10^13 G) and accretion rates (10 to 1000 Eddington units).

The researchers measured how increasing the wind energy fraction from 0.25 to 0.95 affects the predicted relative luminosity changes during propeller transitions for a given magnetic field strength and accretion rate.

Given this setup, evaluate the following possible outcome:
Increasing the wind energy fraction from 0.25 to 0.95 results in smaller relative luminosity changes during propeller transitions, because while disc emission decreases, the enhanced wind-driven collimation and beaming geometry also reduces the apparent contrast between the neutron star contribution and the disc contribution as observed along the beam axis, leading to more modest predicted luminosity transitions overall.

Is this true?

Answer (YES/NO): NO